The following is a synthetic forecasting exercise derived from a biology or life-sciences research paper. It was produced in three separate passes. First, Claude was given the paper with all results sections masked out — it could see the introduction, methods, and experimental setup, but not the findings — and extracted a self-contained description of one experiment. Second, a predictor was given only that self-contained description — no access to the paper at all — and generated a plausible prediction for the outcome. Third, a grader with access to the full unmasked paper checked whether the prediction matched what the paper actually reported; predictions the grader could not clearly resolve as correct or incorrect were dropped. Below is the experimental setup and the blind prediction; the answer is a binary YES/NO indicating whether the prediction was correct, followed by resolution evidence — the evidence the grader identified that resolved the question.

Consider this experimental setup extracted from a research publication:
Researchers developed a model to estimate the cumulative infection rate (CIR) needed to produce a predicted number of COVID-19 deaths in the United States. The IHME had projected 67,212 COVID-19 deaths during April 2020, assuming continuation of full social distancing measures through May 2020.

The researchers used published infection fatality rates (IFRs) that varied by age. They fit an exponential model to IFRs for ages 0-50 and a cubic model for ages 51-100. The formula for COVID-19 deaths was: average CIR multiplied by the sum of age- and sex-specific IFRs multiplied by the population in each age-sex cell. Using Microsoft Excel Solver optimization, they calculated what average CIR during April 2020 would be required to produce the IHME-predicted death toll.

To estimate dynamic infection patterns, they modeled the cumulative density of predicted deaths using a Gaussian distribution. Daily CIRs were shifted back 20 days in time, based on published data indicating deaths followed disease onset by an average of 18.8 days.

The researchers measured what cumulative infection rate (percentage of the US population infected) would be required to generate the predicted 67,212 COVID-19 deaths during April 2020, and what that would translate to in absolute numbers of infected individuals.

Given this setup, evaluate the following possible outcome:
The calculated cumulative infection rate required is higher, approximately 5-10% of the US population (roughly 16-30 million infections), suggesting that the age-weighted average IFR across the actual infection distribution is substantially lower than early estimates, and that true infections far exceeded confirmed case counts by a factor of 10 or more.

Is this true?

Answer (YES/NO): NO